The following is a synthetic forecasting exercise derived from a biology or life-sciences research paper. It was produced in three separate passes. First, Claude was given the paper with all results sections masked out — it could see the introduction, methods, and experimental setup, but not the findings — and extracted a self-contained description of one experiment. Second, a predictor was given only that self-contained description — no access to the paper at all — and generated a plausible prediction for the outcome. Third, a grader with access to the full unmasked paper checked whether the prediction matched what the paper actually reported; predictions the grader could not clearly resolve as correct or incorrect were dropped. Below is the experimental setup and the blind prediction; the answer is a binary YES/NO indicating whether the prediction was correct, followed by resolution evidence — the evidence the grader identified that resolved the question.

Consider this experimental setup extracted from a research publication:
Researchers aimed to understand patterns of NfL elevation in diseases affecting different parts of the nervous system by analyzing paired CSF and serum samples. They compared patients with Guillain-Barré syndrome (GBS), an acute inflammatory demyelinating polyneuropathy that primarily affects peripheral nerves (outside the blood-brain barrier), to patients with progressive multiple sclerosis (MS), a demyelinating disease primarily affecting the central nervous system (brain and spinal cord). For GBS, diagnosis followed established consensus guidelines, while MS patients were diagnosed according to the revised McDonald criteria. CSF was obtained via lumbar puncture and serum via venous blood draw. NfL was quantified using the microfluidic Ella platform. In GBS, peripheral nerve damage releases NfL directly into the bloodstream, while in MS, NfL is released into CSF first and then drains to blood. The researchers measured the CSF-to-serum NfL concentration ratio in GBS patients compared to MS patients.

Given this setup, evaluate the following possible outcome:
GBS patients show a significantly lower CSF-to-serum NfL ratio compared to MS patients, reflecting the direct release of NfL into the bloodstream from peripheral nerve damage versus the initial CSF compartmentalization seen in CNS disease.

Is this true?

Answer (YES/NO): YES